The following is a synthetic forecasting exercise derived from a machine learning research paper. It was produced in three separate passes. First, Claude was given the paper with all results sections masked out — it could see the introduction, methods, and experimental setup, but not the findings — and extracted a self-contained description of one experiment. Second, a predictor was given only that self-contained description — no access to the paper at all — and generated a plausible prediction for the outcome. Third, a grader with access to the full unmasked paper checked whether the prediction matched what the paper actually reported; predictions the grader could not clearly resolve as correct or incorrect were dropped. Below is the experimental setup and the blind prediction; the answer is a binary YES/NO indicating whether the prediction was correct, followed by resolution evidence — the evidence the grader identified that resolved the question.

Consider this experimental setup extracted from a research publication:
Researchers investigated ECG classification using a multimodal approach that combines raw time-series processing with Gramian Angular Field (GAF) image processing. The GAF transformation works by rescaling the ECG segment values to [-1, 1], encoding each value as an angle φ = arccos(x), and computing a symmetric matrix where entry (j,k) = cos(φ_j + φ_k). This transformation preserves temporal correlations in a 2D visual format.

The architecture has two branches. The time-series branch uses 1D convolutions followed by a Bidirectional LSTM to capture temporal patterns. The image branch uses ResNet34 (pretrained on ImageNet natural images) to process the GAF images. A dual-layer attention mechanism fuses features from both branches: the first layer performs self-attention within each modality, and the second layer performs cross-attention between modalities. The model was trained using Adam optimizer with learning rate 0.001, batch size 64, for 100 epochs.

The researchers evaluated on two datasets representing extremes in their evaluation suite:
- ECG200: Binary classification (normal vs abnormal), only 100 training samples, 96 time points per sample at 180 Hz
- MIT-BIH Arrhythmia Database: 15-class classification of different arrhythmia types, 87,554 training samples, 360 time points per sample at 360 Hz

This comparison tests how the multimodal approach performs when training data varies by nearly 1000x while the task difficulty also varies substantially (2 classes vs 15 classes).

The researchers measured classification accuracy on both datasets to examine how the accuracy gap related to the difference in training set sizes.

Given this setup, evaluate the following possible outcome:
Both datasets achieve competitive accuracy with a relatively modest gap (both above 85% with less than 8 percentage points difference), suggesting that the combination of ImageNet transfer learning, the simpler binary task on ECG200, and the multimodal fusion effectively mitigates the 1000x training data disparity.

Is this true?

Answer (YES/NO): YES